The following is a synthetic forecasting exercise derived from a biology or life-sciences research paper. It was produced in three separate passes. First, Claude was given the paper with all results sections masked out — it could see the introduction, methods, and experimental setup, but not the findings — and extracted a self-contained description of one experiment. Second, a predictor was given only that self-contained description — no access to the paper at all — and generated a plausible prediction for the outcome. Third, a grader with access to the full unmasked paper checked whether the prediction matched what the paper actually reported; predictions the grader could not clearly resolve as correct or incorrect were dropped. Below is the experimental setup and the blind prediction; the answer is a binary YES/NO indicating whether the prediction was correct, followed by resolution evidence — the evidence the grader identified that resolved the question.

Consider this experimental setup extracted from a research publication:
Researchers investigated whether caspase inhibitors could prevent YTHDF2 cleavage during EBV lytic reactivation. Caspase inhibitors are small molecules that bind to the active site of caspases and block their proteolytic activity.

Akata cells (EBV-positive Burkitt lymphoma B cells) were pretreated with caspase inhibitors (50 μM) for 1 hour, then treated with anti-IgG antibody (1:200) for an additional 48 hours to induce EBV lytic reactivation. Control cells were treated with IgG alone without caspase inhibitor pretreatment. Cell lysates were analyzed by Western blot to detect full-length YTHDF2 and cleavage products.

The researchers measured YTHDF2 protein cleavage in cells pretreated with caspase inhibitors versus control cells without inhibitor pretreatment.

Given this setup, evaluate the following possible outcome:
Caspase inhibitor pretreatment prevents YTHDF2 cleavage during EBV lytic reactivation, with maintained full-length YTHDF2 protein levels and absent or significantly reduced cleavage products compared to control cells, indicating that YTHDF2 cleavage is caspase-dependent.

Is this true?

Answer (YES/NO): YES